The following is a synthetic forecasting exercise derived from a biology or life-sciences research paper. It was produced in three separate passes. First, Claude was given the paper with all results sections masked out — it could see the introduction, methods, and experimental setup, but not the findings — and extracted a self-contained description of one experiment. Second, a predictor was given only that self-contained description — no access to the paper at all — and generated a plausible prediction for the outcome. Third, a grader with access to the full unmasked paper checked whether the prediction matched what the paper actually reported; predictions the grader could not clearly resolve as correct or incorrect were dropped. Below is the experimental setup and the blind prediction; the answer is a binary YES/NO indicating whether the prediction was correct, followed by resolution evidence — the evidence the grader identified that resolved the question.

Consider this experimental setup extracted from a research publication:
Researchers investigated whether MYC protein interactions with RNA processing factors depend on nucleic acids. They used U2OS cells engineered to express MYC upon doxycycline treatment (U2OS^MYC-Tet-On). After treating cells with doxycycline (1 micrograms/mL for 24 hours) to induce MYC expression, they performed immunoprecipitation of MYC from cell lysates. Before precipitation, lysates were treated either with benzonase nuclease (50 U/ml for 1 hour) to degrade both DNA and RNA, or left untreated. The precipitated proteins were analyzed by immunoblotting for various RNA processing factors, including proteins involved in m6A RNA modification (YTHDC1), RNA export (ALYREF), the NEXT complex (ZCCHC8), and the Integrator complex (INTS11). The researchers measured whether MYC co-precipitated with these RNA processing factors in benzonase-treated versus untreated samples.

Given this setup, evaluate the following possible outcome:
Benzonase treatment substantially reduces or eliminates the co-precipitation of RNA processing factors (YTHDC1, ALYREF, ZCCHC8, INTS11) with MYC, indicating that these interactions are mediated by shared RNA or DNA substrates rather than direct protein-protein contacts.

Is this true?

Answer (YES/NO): NO